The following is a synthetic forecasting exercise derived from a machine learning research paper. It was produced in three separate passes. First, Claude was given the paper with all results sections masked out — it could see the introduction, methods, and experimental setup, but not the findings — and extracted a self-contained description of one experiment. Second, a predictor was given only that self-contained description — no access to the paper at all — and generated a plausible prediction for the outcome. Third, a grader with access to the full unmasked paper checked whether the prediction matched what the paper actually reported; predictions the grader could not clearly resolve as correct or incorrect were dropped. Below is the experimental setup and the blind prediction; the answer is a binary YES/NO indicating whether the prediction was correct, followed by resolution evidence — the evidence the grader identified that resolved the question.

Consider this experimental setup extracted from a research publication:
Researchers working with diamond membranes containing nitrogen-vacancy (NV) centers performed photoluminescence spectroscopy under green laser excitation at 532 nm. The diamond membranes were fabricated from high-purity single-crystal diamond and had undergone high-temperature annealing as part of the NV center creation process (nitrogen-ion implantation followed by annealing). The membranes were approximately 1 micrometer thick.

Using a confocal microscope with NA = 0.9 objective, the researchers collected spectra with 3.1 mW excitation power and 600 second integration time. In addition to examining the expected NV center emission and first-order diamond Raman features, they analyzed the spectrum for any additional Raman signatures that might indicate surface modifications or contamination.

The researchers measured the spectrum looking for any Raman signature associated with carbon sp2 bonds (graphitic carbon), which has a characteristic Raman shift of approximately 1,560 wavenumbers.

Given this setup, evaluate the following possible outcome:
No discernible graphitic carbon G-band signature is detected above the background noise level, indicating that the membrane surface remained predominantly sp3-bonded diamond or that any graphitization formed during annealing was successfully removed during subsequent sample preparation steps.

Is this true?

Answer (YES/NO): NO